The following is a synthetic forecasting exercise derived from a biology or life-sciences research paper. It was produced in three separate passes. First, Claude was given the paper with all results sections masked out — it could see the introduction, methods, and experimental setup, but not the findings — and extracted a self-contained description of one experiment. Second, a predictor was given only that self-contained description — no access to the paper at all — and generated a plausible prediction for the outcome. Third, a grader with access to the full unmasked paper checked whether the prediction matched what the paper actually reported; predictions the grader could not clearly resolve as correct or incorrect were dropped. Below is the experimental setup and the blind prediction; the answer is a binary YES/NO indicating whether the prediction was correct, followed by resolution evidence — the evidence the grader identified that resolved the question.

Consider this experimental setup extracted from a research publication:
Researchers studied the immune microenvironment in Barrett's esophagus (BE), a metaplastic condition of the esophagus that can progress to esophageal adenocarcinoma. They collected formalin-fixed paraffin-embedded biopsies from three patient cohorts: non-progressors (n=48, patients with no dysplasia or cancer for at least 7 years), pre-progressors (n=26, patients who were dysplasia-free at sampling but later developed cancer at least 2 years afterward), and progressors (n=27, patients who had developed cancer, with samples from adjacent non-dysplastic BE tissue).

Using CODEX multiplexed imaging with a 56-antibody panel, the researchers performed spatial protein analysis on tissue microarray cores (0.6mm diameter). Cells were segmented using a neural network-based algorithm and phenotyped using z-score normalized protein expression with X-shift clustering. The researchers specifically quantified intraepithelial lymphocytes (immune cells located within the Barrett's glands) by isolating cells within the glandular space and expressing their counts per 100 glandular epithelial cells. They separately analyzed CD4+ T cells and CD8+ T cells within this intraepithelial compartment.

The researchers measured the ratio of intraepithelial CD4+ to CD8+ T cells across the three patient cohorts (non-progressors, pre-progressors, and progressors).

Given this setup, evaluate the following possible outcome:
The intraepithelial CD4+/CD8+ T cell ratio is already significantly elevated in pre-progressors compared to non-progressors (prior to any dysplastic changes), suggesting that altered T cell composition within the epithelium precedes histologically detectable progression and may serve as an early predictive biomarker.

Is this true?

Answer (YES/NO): NO